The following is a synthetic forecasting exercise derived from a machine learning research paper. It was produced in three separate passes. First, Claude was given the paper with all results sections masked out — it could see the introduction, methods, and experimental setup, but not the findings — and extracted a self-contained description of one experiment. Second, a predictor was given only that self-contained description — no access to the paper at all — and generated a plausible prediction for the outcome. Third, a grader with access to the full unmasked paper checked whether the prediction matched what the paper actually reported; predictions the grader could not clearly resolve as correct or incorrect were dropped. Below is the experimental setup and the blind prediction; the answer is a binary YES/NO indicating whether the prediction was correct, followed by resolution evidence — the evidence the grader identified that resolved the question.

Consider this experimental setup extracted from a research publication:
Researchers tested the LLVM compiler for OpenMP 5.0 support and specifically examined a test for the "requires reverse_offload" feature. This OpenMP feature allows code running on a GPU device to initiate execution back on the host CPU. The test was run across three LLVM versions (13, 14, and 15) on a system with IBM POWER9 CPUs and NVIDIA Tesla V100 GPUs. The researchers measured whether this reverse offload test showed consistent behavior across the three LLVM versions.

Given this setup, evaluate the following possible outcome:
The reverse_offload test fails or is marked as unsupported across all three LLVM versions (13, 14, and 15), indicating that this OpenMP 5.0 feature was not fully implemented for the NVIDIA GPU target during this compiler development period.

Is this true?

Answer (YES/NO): NO